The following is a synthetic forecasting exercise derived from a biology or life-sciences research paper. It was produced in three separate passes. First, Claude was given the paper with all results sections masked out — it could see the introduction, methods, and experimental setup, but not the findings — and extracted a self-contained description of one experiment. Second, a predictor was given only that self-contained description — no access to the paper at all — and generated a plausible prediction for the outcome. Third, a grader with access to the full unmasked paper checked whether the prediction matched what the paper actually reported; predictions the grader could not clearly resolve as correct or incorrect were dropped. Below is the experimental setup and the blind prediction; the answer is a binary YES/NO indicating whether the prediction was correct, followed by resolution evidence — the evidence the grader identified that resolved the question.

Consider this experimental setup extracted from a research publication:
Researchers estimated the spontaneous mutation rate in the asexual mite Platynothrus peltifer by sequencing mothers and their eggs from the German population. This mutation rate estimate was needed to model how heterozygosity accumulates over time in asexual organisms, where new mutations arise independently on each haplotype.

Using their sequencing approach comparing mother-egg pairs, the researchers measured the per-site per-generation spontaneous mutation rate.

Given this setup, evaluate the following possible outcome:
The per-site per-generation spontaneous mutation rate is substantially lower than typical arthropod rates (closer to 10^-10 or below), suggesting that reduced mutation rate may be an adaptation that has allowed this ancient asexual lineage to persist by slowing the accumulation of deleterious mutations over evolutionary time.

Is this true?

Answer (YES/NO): NO